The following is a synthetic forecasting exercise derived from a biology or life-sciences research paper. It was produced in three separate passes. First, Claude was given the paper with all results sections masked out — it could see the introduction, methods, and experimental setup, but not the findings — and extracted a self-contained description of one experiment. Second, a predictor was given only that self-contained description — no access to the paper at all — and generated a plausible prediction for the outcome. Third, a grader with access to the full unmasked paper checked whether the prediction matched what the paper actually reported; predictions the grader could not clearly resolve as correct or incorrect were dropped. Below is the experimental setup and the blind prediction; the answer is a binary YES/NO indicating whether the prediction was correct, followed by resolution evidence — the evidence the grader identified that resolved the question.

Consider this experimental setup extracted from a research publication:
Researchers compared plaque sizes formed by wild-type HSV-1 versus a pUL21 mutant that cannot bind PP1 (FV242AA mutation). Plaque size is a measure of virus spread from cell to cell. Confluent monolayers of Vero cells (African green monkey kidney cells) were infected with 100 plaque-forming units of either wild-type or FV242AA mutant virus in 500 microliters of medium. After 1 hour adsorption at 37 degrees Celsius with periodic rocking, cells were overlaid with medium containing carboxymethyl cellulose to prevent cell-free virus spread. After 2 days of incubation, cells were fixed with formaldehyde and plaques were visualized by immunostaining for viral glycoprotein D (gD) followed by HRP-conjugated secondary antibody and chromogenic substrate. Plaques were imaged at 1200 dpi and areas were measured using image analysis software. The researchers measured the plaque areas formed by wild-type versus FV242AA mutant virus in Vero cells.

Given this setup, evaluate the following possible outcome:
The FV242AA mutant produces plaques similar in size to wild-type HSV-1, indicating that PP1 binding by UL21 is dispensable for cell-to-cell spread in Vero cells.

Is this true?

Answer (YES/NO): NO